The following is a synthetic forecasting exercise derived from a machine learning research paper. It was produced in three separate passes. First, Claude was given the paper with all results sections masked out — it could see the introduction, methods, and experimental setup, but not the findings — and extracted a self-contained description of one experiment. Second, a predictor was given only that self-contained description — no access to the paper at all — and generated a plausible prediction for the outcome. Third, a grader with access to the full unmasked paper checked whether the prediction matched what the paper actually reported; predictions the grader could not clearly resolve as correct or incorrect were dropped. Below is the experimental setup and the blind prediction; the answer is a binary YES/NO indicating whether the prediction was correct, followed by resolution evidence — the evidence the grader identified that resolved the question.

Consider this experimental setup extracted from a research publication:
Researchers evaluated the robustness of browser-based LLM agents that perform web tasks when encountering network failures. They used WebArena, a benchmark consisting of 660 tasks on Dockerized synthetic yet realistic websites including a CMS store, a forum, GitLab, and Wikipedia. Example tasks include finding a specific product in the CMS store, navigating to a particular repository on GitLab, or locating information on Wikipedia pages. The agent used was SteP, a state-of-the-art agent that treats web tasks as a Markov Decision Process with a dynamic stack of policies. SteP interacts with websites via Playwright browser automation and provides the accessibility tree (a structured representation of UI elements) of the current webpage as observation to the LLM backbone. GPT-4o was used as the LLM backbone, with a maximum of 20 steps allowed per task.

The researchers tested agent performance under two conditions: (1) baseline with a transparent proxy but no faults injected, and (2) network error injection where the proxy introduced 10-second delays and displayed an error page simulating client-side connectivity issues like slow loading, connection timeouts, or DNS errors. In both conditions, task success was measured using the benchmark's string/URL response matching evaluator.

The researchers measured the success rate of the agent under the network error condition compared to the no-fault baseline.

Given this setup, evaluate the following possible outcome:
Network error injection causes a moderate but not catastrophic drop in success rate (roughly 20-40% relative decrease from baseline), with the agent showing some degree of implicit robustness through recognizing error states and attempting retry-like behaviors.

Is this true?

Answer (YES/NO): NO